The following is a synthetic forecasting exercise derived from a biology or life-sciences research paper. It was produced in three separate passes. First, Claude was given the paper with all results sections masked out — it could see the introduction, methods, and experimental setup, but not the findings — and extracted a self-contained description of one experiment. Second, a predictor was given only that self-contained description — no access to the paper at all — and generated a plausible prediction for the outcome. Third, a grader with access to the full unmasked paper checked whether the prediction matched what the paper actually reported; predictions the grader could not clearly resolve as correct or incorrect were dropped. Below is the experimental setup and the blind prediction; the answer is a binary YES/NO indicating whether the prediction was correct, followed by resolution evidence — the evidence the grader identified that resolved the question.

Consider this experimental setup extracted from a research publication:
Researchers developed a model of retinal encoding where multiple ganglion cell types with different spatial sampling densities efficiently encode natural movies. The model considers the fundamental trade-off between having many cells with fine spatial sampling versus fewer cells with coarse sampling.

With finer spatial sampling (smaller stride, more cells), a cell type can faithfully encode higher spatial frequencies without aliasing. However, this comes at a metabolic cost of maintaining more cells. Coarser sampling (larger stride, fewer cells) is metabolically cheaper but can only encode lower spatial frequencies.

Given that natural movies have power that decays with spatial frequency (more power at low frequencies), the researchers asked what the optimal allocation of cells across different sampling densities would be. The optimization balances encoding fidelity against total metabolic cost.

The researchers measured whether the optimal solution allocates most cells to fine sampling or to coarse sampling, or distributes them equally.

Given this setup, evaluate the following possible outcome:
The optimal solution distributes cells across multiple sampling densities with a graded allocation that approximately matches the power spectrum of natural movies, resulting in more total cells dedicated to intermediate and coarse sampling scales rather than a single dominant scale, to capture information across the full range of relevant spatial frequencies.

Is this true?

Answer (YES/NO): NO